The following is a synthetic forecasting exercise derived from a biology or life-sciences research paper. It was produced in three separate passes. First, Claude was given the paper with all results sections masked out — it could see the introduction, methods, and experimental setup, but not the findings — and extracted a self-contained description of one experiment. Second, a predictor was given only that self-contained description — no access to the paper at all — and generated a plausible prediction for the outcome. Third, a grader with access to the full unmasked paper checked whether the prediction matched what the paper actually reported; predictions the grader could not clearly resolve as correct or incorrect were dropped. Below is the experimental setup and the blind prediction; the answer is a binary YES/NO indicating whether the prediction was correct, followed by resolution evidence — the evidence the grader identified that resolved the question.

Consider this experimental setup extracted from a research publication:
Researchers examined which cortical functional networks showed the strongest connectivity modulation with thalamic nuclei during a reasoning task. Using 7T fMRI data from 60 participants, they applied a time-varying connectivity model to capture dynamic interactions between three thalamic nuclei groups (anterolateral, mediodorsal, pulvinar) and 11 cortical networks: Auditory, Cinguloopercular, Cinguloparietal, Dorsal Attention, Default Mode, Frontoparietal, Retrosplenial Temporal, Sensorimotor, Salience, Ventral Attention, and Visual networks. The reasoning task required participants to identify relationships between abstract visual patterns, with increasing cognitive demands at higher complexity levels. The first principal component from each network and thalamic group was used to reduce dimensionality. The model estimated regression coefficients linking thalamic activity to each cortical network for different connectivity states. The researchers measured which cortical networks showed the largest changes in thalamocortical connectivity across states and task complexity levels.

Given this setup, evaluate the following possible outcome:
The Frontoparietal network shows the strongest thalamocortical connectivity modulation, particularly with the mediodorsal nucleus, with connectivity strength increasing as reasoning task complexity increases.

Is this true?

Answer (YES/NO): NO